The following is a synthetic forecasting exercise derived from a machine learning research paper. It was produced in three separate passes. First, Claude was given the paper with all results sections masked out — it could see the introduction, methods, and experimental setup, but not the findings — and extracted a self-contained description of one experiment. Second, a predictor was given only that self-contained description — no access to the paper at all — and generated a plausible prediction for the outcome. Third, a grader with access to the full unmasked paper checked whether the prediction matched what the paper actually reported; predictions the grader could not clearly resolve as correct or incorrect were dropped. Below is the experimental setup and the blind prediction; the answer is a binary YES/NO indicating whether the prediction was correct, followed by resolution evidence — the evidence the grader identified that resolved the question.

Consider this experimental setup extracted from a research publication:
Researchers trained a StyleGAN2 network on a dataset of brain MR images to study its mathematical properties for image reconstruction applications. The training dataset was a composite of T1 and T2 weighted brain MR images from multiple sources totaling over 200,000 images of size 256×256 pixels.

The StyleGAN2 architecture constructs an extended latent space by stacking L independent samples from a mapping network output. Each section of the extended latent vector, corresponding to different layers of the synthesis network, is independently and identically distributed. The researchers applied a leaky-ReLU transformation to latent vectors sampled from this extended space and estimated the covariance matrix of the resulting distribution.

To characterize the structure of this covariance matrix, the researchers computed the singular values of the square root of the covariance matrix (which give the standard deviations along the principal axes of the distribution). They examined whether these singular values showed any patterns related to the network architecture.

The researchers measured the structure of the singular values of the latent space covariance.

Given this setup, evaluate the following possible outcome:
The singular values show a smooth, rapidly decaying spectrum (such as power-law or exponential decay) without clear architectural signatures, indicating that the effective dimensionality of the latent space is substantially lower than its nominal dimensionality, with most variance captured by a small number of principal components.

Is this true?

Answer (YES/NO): NO